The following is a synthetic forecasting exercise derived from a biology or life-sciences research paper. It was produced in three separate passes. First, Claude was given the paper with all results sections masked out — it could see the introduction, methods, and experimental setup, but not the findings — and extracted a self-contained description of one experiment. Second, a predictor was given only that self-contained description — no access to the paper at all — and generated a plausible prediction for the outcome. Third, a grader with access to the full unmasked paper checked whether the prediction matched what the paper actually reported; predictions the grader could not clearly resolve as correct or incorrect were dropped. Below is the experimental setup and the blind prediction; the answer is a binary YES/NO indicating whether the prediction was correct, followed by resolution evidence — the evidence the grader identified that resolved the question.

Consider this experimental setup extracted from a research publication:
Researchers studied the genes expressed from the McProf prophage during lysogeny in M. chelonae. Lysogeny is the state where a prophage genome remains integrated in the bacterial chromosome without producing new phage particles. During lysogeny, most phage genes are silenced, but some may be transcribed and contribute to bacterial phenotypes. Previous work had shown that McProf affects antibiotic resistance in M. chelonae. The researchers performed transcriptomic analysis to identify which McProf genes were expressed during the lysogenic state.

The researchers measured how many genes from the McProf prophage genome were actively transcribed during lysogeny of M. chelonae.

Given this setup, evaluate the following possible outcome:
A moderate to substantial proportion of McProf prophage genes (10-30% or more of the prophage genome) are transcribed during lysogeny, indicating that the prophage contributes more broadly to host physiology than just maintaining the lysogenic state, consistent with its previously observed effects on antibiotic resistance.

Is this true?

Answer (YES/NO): YES